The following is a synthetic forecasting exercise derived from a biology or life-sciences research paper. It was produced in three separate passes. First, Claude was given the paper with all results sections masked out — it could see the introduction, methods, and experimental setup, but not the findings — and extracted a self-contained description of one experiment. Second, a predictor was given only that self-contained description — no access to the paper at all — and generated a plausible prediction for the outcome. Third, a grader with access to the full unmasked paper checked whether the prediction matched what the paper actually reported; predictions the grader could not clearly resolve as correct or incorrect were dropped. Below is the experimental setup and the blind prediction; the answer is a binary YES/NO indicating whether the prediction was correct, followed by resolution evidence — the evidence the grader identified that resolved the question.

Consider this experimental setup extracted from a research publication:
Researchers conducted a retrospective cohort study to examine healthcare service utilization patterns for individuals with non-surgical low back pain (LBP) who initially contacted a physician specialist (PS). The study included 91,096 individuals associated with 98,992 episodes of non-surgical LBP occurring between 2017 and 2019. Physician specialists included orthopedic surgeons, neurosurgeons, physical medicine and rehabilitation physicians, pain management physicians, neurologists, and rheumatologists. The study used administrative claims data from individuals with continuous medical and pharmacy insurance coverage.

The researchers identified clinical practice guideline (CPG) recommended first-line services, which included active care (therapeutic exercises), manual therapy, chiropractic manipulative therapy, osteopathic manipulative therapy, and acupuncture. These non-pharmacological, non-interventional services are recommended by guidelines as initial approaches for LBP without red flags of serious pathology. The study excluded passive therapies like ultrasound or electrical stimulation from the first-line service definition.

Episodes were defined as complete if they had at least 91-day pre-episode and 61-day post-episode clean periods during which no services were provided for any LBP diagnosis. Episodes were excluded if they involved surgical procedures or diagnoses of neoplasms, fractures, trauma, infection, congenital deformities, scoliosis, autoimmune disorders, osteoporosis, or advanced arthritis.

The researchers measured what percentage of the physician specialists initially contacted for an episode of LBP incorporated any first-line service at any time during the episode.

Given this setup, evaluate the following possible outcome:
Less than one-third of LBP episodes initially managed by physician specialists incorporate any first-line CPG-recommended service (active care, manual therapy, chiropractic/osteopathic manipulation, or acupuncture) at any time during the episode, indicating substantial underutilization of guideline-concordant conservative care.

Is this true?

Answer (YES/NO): YES